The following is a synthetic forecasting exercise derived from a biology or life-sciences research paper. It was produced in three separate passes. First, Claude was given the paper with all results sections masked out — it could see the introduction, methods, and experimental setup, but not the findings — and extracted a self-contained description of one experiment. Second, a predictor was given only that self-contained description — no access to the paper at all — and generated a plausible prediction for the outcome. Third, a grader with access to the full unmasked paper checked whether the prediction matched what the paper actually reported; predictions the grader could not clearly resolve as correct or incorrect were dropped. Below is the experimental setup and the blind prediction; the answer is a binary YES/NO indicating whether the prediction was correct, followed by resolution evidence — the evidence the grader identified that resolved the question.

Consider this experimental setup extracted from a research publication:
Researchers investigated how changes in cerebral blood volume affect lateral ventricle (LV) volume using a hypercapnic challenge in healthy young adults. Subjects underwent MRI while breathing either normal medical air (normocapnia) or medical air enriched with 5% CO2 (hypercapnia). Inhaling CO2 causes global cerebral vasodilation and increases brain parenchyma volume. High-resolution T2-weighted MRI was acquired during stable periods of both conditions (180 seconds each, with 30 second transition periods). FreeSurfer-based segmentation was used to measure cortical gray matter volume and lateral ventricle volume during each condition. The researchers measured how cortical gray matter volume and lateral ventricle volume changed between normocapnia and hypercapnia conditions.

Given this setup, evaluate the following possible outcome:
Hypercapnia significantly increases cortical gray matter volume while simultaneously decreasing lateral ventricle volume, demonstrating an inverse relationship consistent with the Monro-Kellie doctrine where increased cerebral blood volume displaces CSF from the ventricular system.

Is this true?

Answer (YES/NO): YES